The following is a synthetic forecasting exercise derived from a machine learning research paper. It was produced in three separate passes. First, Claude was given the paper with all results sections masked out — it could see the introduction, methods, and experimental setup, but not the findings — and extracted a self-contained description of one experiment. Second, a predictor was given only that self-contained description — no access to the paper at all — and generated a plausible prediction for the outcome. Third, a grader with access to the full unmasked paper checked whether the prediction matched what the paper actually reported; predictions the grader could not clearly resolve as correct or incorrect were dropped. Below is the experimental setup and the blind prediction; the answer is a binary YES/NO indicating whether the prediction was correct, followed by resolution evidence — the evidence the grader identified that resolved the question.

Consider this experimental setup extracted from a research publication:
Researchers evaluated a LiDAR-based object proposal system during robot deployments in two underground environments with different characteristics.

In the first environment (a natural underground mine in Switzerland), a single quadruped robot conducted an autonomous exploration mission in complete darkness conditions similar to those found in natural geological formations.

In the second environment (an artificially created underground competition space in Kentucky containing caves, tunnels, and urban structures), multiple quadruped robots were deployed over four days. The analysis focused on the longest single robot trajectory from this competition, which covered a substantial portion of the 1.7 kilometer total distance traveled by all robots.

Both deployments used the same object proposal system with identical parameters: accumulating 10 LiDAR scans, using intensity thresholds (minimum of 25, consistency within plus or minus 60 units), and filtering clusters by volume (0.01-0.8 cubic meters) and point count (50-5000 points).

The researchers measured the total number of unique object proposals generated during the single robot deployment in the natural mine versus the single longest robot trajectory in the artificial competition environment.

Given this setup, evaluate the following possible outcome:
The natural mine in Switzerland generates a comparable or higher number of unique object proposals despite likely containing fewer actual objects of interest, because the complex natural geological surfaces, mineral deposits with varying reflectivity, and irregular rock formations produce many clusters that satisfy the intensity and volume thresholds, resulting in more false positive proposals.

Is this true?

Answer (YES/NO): NO